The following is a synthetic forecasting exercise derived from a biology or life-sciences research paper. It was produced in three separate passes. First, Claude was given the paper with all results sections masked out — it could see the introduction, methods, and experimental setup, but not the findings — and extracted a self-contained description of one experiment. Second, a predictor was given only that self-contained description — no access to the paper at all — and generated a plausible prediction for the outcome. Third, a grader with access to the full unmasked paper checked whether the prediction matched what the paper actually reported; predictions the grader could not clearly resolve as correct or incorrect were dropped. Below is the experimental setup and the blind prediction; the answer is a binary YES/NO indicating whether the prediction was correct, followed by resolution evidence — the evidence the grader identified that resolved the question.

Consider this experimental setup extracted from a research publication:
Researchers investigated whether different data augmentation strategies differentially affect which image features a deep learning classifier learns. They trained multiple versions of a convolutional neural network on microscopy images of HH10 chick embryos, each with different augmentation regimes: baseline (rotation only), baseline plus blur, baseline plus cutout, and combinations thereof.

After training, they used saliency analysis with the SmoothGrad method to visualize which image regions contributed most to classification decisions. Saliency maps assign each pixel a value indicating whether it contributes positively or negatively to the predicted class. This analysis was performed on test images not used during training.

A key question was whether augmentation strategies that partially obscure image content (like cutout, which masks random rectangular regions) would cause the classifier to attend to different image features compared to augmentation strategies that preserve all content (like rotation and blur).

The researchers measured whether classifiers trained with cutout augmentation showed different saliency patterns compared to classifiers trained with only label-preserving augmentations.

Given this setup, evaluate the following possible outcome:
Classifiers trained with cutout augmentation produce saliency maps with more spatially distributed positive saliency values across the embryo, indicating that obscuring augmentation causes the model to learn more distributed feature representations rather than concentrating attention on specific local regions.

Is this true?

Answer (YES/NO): NO